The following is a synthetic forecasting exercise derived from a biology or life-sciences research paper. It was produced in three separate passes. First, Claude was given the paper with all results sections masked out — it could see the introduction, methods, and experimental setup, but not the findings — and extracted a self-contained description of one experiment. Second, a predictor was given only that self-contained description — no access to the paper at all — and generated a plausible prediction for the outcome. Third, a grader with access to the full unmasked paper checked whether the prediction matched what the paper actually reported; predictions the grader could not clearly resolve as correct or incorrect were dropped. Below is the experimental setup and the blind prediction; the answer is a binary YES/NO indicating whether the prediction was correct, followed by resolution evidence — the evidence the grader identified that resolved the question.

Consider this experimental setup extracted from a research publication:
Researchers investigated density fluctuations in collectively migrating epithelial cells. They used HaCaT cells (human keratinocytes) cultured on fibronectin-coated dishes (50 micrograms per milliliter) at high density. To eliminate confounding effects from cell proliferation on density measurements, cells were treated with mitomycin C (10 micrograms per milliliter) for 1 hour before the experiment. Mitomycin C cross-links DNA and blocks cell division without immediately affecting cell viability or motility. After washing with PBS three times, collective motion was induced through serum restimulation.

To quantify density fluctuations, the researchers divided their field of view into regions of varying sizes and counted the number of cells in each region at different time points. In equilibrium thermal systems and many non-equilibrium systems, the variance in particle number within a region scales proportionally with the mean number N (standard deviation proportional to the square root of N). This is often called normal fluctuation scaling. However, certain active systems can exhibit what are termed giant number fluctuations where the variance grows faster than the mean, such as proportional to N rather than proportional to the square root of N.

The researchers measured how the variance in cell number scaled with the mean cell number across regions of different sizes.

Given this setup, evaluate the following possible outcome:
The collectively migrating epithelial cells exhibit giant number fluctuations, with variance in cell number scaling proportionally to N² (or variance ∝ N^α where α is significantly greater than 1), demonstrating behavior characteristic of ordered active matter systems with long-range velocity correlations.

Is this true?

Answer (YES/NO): NO